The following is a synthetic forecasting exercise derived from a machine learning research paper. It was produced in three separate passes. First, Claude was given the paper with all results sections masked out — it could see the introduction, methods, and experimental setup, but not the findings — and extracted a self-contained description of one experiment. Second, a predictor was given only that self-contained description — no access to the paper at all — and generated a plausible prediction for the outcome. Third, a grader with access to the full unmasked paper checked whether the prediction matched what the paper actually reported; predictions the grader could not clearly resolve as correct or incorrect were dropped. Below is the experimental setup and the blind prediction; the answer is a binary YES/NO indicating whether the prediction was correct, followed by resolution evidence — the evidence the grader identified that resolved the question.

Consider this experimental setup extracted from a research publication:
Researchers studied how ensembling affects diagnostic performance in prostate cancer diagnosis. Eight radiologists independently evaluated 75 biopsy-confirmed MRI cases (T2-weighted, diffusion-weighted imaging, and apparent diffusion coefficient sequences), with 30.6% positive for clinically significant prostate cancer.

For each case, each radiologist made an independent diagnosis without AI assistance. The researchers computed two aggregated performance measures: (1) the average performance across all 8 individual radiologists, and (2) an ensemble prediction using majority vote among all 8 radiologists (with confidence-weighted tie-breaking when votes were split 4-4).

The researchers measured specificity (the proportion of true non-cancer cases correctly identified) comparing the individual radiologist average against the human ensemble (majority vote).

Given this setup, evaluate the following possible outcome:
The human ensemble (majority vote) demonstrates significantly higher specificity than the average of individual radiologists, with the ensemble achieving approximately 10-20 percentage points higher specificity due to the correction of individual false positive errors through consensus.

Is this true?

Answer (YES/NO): NO